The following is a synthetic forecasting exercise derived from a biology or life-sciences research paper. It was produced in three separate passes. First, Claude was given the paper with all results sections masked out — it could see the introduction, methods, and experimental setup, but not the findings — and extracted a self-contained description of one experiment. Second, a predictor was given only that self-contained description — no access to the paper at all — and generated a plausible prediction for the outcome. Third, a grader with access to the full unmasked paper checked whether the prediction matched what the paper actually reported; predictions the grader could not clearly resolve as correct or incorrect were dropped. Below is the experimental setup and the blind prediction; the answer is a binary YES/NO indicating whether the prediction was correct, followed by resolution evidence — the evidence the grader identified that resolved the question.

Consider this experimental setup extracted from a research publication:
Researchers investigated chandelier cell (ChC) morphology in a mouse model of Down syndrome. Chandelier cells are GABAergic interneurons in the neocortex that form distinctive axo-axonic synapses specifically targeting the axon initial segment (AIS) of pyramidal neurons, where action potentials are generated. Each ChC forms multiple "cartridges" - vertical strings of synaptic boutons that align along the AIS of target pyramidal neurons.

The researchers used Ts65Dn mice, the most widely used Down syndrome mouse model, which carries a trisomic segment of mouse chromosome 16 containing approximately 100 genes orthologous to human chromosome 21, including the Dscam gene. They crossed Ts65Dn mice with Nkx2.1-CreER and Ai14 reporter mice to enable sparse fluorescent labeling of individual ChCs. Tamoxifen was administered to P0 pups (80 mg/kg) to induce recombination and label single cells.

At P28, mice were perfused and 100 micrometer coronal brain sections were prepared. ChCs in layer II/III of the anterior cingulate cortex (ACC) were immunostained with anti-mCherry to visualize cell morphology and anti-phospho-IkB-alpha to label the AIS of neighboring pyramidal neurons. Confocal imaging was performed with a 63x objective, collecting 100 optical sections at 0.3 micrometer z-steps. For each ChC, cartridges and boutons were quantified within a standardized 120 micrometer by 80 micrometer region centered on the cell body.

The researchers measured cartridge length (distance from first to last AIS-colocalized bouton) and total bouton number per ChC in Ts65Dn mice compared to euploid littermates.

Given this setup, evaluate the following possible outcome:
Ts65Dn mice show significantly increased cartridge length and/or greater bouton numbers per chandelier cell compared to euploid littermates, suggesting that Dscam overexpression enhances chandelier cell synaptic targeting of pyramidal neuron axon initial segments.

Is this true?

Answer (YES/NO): YES